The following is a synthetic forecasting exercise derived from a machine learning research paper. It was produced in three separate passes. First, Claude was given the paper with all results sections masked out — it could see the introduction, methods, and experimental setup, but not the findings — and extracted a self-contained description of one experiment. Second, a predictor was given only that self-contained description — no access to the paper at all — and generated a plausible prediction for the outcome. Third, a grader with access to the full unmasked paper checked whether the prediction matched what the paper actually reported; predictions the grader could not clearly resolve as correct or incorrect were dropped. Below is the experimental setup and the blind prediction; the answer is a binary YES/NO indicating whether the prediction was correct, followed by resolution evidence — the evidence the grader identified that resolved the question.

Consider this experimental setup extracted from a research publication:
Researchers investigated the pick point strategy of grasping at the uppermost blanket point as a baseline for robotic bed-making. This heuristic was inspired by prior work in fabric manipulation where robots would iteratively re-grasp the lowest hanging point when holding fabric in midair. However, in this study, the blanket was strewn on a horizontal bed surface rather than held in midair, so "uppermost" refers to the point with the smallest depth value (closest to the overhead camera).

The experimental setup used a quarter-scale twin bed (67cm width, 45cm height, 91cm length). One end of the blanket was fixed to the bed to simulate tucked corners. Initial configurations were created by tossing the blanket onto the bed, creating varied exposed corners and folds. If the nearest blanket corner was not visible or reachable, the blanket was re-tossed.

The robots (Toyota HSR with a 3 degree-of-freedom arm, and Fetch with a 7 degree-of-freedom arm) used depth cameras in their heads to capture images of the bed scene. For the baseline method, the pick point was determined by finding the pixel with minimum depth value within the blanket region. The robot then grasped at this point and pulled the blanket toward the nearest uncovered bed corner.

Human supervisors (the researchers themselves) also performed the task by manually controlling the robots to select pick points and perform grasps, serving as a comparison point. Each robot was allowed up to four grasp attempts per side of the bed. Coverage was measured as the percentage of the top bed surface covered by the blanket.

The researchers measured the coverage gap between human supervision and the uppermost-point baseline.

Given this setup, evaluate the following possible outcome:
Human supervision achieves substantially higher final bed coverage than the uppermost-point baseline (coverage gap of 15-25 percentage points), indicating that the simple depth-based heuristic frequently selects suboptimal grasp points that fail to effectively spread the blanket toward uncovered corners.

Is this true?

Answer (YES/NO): NO